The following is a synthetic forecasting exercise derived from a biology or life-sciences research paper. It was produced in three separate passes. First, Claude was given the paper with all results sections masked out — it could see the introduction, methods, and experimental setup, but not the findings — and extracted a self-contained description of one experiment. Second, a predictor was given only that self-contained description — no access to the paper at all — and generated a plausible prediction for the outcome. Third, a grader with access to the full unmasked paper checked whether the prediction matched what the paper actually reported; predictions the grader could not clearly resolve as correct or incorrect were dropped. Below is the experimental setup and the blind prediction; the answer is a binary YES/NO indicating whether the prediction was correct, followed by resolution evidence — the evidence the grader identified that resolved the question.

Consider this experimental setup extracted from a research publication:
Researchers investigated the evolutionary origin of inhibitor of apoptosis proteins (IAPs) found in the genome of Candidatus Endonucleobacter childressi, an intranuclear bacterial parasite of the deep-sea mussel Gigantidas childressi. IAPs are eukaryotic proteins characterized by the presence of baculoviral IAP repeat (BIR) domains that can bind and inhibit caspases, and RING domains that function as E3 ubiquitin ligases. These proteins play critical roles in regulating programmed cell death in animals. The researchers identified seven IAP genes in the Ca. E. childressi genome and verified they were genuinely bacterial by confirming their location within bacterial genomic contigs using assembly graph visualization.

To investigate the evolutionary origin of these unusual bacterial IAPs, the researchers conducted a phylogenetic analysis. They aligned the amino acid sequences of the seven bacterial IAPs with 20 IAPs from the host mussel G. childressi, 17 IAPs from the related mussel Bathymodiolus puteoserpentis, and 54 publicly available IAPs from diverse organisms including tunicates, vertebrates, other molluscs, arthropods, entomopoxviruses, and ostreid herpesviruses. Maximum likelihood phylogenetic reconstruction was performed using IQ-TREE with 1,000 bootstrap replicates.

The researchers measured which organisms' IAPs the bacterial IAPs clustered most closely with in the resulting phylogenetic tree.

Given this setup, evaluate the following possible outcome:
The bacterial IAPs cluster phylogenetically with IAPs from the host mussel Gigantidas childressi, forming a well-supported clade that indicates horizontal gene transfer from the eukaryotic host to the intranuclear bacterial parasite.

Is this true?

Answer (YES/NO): YES